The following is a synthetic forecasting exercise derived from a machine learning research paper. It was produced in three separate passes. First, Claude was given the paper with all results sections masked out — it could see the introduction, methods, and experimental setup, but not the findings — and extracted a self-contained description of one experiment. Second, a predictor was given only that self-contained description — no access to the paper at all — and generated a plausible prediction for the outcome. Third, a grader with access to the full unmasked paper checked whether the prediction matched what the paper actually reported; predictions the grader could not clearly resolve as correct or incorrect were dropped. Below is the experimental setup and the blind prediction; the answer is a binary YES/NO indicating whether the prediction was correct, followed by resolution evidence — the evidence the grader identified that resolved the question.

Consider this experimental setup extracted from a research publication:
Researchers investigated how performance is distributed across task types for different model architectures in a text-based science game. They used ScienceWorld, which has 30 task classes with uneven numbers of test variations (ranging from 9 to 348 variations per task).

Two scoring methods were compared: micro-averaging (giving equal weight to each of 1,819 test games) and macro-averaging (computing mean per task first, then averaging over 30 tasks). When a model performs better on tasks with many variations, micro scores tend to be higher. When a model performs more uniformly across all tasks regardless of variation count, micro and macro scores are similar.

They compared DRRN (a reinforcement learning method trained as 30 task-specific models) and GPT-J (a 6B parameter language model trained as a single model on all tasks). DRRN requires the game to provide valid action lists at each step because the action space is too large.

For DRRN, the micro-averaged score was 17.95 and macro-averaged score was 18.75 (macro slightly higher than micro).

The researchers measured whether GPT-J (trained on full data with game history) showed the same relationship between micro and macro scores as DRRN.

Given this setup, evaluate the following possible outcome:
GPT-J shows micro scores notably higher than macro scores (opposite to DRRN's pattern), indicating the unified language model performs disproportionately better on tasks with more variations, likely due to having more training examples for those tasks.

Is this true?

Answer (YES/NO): YES